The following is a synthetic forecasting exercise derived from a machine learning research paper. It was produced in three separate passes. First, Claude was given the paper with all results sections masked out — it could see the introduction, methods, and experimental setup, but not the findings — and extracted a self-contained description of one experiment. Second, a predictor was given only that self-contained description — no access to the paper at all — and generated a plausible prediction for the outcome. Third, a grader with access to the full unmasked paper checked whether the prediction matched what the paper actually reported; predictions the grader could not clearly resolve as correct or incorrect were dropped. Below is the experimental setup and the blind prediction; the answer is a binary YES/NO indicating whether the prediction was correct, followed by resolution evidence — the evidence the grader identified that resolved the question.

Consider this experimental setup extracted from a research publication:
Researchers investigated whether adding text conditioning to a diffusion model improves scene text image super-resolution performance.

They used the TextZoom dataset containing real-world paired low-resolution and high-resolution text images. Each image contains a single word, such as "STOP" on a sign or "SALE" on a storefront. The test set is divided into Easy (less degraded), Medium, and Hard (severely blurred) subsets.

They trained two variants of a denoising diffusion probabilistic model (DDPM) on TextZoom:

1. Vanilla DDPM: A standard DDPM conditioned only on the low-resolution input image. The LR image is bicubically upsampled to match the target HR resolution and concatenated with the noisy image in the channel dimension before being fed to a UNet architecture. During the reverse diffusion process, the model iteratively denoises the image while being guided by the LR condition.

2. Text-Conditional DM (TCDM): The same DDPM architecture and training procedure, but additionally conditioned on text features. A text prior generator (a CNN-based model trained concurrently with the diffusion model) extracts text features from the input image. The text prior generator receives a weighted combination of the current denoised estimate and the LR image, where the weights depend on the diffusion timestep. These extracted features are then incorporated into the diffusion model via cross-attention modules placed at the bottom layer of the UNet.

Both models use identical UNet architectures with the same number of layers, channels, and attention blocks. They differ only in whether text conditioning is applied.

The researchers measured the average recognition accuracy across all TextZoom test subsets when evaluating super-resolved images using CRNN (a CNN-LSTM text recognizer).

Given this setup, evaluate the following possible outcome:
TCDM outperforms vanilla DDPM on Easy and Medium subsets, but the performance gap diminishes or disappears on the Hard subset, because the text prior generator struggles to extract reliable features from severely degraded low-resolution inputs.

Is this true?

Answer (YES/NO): NO